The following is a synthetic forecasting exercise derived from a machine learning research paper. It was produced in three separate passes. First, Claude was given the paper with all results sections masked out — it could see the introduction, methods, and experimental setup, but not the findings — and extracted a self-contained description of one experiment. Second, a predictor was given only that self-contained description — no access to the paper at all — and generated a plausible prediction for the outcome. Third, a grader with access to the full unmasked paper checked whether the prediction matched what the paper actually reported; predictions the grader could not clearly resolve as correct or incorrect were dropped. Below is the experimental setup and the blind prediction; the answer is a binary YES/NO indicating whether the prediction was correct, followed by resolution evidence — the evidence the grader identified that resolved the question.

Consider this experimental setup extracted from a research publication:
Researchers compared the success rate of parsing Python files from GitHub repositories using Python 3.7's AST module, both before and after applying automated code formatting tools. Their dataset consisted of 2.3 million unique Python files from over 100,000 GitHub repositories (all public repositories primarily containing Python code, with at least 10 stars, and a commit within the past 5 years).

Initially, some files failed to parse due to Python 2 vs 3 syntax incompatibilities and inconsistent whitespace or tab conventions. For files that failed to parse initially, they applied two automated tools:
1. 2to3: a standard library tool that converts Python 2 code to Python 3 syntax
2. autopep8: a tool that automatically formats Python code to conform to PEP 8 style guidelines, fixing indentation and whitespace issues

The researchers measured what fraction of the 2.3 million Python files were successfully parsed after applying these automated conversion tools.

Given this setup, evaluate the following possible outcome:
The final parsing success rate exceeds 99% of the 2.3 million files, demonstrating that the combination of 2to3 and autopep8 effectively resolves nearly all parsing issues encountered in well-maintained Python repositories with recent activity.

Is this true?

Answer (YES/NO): NO